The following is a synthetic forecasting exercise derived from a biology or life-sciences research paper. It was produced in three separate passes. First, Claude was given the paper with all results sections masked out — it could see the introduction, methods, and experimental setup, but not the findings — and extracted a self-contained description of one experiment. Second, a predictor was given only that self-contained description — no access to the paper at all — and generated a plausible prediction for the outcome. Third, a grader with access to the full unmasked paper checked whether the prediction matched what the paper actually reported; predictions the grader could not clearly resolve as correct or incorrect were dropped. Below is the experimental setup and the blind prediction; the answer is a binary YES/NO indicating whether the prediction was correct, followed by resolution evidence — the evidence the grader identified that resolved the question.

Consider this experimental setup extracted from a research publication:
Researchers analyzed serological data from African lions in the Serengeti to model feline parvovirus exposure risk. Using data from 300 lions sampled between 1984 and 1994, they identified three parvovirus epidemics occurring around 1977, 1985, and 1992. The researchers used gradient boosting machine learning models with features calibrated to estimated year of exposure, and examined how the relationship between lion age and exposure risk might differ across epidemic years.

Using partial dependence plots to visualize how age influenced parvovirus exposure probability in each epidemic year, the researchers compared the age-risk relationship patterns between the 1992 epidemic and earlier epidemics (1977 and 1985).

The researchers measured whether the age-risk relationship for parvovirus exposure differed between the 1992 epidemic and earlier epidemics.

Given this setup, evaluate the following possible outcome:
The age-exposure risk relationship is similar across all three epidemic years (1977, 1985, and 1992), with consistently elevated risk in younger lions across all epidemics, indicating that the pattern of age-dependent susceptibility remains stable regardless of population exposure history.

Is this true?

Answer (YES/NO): NO